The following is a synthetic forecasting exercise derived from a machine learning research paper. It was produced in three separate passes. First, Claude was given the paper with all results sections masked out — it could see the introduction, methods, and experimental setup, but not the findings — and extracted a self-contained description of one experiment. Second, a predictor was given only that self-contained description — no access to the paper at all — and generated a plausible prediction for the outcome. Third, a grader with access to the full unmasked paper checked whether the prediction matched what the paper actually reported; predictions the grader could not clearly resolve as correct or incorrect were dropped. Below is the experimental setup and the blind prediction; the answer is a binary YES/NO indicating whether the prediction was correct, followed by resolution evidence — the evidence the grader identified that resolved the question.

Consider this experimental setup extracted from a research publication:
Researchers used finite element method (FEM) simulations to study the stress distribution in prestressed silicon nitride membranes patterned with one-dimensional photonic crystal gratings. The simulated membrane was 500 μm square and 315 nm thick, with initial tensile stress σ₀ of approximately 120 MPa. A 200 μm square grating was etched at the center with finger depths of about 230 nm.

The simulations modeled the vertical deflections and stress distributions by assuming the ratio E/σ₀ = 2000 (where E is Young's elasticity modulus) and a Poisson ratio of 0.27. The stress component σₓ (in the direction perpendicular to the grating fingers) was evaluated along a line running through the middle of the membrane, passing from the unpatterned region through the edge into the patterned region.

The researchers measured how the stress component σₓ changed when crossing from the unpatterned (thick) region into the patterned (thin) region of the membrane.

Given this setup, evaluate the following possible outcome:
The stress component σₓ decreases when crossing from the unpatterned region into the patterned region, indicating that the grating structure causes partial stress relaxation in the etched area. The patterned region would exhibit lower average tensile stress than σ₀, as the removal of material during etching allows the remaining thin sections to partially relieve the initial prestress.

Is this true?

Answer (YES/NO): NO